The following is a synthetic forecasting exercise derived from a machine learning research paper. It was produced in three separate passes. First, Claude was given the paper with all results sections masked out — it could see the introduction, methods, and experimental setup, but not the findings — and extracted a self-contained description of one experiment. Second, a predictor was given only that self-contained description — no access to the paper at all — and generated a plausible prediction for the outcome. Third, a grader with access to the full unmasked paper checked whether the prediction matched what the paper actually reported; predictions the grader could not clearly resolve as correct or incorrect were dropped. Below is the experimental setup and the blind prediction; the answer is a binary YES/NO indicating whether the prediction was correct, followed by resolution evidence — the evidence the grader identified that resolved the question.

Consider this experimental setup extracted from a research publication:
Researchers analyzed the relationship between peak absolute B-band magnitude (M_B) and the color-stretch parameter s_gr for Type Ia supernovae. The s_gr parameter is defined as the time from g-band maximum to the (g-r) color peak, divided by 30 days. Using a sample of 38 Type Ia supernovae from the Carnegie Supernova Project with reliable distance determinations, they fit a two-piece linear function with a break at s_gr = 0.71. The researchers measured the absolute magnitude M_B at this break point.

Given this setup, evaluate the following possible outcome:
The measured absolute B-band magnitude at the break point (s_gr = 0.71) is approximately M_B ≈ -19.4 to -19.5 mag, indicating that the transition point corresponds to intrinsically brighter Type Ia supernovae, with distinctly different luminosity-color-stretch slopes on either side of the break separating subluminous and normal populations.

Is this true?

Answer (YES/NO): NO